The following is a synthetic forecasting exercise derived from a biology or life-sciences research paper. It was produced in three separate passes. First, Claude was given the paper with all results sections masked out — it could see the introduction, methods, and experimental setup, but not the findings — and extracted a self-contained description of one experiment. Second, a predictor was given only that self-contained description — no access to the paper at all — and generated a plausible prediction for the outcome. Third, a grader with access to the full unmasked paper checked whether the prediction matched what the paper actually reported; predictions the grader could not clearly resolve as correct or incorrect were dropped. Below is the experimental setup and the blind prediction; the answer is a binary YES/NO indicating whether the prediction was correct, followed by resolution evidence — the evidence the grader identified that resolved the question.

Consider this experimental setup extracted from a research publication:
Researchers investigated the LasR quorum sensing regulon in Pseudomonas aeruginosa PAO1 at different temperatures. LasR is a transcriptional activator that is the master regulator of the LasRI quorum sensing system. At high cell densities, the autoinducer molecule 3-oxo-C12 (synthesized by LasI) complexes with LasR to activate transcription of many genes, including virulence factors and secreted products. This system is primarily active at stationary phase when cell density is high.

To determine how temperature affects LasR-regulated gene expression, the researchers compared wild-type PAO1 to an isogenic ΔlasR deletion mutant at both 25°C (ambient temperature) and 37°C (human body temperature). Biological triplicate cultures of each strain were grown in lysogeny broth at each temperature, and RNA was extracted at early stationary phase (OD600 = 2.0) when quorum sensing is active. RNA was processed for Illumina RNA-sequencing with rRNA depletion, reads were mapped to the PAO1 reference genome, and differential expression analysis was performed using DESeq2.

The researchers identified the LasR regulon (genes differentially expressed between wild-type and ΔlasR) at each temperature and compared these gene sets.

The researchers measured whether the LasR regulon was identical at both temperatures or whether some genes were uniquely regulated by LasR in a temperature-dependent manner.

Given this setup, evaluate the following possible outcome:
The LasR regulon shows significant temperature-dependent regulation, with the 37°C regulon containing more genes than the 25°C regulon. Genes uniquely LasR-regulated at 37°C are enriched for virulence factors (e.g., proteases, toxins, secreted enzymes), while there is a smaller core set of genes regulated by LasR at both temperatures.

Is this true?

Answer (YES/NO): NO